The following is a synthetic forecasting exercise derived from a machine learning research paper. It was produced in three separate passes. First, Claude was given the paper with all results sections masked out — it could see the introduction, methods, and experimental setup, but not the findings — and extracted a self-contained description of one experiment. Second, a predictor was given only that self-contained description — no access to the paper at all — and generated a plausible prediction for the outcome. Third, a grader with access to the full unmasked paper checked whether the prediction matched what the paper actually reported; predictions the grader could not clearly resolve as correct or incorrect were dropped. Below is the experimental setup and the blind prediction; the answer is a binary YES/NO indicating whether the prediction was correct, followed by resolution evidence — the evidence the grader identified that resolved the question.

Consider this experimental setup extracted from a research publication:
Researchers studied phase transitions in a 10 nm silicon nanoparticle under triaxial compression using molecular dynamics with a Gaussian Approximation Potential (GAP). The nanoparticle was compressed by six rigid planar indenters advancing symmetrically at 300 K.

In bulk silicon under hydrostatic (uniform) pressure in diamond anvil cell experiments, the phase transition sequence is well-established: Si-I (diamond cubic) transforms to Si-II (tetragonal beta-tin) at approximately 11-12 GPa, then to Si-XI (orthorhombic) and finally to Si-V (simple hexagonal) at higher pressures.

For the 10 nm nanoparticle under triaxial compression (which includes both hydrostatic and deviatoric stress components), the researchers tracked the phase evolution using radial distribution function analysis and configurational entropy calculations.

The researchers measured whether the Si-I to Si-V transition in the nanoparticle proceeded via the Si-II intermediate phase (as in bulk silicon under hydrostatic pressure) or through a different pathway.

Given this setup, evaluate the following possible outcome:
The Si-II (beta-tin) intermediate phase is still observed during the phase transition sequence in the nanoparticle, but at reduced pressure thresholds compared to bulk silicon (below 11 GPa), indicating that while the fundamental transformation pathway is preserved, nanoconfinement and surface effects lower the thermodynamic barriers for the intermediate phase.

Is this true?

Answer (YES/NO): NO